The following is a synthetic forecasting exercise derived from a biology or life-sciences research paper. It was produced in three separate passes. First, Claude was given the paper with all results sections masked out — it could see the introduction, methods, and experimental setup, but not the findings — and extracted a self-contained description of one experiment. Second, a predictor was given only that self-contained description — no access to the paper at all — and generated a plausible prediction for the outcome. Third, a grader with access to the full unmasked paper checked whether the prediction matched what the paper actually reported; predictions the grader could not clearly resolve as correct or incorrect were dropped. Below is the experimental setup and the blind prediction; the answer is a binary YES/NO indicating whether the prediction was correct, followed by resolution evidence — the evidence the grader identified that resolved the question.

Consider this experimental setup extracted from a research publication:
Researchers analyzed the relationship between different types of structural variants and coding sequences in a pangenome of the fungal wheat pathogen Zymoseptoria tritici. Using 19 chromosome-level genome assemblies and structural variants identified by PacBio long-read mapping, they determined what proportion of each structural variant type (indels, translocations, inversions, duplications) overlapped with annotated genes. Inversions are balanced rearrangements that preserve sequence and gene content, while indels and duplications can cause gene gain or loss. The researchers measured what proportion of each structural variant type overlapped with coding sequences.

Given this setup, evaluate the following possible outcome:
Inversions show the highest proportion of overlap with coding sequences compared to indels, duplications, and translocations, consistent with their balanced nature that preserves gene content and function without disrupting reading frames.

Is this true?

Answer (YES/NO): YES